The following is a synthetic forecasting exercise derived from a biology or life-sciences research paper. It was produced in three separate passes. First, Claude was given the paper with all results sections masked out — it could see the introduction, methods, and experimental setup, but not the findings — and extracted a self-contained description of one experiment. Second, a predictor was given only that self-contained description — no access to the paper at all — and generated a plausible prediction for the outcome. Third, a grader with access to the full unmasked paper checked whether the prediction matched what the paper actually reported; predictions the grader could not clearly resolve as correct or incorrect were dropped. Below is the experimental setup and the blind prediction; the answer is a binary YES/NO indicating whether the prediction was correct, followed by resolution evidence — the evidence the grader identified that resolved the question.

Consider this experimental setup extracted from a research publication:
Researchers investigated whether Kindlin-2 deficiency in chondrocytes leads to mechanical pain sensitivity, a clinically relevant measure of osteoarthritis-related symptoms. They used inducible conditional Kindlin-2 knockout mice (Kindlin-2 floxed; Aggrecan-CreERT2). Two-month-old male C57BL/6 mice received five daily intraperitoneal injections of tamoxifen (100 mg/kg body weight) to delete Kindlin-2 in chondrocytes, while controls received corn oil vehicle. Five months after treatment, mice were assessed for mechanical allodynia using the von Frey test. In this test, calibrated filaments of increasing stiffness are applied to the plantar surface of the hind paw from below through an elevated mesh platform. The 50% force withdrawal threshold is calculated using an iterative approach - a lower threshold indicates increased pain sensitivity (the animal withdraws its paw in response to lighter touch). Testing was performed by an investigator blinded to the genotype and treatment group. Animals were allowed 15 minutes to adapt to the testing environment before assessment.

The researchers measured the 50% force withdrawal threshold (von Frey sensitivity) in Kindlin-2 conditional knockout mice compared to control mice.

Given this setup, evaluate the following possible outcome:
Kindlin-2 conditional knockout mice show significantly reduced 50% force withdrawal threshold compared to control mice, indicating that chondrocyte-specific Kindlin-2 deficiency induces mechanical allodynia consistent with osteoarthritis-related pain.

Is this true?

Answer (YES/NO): YES